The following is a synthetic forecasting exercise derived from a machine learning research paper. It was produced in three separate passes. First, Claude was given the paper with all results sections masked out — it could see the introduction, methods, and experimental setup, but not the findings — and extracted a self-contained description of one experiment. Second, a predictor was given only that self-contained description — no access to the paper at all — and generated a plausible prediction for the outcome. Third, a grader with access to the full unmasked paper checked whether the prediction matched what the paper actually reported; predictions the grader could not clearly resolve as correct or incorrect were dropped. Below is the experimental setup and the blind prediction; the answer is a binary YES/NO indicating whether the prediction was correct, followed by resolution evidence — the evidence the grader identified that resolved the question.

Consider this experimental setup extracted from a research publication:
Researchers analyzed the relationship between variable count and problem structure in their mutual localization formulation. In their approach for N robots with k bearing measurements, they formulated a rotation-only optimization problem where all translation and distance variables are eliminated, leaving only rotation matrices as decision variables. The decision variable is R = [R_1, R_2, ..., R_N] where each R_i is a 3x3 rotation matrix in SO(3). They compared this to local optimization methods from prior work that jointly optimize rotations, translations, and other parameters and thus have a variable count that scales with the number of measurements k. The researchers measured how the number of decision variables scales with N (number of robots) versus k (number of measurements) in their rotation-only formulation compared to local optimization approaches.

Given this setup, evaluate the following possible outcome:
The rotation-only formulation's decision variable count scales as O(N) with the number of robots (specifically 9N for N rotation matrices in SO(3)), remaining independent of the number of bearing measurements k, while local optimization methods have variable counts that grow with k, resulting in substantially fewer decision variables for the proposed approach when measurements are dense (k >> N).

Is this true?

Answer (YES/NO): YES